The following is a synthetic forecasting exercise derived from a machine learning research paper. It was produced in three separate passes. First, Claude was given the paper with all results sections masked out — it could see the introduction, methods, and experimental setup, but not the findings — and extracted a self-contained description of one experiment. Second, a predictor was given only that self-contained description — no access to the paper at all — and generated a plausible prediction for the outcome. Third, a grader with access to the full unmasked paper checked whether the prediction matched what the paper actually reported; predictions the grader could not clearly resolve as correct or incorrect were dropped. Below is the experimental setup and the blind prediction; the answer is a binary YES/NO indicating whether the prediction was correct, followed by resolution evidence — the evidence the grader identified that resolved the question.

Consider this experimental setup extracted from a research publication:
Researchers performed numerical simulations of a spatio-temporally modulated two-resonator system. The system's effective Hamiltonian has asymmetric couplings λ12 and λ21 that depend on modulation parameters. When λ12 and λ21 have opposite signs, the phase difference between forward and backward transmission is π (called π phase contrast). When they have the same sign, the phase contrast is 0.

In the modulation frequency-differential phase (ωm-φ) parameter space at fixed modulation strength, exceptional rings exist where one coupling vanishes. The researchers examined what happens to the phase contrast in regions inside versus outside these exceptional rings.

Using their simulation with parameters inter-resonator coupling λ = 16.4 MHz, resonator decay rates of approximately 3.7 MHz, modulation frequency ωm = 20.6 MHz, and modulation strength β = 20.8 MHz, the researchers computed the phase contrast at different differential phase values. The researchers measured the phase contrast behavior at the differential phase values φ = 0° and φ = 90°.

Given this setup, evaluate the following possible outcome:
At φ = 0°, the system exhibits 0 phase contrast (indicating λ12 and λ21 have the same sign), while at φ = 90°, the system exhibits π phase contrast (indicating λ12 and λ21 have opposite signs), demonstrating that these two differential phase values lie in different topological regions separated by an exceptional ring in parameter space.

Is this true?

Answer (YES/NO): YES